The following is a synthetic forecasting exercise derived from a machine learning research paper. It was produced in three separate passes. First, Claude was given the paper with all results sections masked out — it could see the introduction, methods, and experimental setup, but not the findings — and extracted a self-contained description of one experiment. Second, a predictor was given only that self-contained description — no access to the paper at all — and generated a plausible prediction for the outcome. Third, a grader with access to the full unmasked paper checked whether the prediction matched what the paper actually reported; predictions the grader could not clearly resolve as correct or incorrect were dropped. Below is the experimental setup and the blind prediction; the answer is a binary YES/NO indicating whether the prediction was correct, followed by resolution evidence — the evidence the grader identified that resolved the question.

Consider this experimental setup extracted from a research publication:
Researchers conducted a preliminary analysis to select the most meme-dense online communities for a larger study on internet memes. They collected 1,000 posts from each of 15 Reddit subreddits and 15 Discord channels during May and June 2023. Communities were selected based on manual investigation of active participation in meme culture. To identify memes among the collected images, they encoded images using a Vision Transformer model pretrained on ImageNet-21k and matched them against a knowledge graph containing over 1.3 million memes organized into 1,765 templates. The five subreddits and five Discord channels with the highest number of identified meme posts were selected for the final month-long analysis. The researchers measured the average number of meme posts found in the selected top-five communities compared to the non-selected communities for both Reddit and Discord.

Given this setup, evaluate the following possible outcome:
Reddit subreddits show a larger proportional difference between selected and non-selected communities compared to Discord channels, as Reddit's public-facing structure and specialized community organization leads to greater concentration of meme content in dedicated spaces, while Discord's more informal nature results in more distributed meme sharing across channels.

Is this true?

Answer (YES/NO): NO